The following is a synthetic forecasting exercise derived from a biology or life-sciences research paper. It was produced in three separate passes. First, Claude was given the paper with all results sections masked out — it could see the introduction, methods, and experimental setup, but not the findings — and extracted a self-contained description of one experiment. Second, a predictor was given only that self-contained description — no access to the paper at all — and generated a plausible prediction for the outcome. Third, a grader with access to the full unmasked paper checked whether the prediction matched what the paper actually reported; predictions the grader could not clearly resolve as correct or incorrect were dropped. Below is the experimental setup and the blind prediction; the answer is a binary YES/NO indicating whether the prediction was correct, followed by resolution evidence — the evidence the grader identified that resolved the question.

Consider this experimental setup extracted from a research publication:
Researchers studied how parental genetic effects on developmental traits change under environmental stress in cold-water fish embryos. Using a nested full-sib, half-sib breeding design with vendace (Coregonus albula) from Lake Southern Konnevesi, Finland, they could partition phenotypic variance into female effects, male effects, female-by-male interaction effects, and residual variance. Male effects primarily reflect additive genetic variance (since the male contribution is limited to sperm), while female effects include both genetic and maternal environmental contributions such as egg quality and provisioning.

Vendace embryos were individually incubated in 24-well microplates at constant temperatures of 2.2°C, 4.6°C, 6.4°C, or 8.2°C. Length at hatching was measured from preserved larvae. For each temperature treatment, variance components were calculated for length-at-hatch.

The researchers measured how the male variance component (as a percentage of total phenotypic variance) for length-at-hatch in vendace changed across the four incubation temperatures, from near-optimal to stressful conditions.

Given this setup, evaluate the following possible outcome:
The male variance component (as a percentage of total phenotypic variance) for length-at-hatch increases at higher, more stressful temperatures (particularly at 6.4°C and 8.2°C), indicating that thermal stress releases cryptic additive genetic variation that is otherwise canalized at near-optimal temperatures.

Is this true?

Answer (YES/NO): NO